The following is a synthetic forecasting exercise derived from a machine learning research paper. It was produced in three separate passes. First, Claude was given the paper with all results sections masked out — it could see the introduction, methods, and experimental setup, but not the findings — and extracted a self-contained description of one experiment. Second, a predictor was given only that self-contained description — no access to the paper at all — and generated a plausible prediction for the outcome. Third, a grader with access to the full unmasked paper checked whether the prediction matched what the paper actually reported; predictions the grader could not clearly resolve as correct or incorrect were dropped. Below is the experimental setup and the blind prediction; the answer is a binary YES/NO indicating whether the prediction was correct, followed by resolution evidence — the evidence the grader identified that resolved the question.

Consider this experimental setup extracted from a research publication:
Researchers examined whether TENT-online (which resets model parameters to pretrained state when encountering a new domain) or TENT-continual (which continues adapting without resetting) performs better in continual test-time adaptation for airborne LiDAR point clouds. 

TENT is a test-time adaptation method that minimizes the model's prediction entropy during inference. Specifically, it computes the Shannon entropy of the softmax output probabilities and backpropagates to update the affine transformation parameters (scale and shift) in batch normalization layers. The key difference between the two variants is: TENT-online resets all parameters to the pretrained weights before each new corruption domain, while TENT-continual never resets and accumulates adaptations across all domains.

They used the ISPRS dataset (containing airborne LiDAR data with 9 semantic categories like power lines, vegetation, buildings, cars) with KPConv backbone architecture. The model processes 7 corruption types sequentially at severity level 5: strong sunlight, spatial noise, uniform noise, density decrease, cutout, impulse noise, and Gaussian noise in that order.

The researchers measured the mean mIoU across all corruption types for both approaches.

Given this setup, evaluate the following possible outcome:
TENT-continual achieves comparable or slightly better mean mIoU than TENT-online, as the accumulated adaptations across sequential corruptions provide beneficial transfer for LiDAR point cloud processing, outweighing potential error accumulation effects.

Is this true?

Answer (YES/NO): NO